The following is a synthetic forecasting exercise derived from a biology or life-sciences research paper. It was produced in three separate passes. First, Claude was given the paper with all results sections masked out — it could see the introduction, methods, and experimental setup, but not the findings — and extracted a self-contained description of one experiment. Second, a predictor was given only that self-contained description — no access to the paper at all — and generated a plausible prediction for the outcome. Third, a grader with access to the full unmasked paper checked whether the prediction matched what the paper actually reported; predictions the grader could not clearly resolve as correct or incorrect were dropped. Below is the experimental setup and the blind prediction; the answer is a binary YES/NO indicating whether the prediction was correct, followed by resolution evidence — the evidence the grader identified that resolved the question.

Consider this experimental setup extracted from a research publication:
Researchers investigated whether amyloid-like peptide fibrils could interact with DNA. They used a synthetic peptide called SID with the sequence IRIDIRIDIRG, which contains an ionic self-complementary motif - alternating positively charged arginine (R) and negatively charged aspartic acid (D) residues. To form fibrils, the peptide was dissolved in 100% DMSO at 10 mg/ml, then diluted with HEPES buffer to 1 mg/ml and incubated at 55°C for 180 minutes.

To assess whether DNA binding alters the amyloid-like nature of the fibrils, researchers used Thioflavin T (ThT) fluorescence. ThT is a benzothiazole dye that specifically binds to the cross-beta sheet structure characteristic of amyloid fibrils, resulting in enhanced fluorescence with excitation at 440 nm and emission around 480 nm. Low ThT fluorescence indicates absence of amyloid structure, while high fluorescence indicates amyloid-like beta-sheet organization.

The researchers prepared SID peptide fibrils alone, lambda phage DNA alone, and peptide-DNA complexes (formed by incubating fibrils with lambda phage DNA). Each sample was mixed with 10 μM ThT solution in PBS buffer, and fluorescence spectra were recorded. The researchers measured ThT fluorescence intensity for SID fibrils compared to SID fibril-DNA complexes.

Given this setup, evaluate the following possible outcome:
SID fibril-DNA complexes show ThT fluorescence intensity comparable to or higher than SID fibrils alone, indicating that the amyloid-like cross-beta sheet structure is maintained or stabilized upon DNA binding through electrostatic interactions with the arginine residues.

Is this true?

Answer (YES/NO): NO